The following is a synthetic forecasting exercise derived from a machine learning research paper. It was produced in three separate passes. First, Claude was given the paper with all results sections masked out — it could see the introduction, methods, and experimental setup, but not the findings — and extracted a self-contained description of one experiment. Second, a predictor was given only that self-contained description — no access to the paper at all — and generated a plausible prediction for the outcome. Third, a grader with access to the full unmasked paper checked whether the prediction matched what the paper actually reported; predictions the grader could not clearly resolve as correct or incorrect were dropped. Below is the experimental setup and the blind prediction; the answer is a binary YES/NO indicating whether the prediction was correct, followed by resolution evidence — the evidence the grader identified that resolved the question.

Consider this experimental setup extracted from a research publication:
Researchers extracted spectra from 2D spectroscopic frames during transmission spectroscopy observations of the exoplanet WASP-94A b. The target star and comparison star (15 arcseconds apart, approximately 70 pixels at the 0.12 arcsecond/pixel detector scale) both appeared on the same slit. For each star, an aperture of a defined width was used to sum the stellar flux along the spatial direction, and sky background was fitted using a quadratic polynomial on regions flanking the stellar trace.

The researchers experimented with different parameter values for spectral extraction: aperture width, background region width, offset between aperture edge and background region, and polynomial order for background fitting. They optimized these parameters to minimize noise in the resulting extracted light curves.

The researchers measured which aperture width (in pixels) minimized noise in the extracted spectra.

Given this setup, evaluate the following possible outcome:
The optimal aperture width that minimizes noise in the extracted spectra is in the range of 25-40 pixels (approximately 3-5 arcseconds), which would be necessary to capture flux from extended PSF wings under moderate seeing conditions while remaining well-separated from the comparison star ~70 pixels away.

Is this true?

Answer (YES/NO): YES